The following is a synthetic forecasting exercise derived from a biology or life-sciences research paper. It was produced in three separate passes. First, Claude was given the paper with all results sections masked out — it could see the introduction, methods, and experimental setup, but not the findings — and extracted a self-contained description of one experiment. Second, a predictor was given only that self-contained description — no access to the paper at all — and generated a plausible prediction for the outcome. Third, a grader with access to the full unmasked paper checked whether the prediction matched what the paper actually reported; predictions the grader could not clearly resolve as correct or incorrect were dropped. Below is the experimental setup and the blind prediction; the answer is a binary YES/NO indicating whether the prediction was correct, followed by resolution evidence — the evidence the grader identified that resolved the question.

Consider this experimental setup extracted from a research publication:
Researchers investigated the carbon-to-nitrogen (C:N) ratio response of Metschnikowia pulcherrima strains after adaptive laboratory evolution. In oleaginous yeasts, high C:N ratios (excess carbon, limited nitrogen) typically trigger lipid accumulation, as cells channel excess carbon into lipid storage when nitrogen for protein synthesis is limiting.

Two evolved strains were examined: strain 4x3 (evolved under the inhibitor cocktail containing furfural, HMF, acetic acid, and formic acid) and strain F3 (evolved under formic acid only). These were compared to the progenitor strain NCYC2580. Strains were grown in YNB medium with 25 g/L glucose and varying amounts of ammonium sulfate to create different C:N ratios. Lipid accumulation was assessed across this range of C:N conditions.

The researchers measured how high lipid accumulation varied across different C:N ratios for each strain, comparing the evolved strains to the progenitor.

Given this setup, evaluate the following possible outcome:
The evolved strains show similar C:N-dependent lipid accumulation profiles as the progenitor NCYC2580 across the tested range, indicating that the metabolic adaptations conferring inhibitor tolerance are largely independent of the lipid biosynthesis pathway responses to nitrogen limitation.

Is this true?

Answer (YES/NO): NO